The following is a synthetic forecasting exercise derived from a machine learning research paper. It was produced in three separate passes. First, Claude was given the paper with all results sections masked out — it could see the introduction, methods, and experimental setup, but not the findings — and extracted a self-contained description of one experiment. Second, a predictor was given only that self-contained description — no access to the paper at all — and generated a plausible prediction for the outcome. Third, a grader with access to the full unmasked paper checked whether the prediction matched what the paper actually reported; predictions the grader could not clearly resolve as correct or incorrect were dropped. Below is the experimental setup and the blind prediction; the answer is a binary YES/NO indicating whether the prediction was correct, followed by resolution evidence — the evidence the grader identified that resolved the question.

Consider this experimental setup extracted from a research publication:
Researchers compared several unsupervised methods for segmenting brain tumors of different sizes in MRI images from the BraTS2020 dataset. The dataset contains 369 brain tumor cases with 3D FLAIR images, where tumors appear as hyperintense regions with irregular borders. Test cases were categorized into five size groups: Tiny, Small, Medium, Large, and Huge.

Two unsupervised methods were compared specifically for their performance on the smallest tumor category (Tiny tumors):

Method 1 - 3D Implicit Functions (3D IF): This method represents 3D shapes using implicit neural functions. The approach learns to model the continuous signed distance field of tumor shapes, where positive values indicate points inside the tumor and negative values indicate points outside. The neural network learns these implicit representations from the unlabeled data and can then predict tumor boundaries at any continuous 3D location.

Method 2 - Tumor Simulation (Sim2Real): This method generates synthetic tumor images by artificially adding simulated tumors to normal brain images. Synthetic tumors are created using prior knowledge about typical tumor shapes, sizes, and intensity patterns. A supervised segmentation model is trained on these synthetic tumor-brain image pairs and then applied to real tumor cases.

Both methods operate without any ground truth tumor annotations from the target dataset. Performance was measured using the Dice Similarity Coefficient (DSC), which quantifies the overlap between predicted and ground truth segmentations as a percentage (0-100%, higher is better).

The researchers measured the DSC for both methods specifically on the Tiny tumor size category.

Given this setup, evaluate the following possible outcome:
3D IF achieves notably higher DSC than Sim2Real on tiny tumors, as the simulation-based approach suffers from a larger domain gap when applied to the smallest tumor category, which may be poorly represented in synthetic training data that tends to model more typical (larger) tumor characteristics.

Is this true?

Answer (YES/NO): NO